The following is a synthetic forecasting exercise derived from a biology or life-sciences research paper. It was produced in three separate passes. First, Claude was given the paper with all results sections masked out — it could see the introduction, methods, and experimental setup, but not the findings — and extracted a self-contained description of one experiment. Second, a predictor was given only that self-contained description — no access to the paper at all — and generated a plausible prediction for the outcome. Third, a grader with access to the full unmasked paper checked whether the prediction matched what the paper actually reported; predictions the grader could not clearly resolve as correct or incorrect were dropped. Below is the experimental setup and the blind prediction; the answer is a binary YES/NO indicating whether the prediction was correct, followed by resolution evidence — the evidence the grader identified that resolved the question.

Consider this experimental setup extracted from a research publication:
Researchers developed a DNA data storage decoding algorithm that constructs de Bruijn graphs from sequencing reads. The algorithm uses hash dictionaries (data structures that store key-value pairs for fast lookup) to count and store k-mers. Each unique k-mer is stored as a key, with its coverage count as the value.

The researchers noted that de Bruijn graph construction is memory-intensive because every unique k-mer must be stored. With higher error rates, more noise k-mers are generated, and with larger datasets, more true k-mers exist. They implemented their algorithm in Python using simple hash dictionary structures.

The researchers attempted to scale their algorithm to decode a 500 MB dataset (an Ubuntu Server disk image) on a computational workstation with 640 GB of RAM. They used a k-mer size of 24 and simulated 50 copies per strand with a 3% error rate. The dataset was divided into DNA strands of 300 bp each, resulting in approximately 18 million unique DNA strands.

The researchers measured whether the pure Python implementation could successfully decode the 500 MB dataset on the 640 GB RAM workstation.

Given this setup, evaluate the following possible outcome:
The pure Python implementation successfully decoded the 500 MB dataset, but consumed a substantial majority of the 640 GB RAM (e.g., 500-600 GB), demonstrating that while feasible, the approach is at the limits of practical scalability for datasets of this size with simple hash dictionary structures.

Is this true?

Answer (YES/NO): NO